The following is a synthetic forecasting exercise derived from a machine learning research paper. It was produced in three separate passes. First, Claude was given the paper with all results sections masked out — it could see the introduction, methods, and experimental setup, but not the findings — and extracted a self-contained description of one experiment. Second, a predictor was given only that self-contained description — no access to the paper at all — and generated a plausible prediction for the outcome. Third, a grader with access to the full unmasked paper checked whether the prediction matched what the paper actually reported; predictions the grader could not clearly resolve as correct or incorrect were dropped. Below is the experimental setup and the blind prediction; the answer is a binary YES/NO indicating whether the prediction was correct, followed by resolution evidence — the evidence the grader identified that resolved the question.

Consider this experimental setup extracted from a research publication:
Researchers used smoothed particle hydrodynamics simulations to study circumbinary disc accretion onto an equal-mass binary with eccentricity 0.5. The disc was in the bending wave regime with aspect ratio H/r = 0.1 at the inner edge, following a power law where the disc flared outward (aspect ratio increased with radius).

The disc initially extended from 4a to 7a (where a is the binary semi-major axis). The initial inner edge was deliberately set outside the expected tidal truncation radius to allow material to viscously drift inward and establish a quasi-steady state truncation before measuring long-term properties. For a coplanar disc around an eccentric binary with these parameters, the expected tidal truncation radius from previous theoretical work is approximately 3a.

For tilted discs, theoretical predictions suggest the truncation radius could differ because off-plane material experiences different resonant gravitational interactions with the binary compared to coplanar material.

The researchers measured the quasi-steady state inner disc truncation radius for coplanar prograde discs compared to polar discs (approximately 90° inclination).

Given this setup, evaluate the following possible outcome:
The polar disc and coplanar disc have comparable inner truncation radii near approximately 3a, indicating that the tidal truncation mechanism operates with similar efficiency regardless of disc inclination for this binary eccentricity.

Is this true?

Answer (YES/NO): NO